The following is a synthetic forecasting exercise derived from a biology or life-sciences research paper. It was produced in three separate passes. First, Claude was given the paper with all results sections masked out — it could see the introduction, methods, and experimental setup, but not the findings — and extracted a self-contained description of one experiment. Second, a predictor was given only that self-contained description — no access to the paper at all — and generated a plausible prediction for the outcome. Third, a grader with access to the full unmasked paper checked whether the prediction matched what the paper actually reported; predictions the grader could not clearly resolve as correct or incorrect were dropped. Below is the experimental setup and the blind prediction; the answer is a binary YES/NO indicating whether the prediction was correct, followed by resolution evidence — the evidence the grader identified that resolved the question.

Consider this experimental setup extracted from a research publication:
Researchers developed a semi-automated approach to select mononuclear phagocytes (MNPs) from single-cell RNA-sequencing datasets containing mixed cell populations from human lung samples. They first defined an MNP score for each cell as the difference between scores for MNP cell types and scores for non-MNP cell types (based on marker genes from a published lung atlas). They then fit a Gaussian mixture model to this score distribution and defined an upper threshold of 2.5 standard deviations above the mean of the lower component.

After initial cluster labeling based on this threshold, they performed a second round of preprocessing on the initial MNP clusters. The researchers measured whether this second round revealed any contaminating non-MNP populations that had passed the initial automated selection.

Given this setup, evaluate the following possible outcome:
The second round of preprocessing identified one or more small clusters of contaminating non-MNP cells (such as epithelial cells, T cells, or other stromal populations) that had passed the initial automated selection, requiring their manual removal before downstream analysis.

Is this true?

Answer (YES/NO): YES